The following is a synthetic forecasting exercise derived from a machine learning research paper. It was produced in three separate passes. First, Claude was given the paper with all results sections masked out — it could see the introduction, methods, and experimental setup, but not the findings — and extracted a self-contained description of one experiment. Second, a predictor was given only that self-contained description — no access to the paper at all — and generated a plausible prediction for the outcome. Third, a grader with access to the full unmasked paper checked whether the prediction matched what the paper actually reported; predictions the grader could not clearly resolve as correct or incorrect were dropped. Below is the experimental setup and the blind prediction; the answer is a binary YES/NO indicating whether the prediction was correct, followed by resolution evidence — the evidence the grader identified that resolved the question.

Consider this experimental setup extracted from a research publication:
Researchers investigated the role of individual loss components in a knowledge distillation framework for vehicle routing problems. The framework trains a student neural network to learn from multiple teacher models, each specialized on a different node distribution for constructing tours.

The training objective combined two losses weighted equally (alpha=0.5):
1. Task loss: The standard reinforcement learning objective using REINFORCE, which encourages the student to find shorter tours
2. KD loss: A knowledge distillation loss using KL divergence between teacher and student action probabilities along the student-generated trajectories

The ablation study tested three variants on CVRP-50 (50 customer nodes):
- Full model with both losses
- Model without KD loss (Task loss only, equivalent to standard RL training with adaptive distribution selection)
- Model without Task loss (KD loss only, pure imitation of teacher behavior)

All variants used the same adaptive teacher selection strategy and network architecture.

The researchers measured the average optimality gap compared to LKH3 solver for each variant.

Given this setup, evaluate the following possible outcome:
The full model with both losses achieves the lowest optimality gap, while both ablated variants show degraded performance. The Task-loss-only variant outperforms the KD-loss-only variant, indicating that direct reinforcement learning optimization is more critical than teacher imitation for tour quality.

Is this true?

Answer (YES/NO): NO